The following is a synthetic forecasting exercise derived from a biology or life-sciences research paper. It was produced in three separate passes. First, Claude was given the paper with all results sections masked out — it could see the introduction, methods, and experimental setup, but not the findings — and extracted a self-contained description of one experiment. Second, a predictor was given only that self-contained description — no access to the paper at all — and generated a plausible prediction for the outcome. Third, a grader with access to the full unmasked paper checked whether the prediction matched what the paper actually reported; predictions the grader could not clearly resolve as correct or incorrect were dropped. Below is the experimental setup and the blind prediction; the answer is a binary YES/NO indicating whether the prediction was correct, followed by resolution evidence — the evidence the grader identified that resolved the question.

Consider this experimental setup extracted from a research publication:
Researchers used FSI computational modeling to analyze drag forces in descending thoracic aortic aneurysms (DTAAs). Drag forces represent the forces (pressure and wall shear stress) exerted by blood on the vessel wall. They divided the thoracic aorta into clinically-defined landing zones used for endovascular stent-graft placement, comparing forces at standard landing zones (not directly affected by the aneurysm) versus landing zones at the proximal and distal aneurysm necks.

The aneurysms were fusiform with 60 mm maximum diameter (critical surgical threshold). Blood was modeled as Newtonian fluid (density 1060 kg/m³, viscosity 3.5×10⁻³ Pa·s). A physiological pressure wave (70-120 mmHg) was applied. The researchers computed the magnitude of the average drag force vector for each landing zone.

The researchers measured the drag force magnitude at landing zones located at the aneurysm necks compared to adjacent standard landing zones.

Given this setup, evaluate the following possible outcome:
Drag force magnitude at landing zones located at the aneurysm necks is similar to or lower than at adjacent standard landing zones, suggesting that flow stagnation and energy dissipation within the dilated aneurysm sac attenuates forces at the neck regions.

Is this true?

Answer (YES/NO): NO